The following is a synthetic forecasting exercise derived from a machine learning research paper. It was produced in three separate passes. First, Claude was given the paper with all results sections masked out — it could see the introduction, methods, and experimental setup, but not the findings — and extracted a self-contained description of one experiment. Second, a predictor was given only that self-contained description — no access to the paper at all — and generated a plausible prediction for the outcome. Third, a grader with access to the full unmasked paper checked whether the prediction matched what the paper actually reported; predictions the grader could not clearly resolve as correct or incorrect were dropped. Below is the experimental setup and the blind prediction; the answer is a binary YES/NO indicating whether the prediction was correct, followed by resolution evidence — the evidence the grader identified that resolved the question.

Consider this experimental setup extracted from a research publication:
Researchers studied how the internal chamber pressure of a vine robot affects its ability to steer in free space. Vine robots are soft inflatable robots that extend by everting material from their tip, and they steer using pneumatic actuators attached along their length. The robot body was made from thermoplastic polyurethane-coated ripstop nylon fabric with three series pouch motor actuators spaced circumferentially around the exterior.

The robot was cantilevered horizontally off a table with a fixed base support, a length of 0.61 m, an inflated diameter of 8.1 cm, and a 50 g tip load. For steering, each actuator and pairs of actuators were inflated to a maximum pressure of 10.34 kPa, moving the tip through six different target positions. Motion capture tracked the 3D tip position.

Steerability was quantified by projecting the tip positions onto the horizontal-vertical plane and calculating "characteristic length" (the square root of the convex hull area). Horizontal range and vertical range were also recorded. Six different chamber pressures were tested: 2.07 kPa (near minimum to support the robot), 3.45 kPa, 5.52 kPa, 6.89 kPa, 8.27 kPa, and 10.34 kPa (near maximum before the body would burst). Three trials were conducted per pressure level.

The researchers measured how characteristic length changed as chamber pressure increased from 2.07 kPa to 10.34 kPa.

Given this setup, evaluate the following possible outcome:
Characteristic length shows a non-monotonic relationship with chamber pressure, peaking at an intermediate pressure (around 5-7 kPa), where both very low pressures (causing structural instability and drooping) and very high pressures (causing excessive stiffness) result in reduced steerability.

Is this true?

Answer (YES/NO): YES